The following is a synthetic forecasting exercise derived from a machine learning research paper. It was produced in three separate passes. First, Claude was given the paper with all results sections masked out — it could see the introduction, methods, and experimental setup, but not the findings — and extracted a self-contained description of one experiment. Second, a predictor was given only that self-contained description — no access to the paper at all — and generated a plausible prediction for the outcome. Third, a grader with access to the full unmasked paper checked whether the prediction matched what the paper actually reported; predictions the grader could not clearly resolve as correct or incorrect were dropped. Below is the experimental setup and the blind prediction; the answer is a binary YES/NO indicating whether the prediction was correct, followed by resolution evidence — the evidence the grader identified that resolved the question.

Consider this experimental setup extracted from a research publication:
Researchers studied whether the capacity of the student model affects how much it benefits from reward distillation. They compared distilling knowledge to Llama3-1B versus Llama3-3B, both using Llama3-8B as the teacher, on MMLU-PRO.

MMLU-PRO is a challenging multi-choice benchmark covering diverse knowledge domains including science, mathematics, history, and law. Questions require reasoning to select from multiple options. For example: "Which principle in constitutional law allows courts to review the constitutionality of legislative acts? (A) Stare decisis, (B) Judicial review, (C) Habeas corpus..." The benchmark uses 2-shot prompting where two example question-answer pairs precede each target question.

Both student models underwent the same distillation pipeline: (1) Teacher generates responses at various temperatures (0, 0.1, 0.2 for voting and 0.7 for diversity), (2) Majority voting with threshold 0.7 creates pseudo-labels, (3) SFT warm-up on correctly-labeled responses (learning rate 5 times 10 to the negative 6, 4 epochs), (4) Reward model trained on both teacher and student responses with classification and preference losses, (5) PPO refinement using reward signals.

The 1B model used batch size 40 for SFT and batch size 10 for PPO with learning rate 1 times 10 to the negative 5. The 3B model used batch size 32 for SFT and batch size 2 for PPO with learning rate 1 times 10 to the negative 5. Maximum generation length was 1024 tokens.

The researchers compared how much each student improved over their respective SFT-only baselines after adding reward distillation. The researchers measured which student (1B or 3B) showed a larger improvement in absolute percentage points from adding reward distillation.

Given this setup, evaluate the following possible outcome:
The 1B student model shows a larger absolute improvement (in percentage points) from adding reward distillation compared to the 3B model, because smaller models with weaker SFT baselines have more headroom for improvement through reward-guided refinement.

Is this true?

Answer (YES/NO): YES